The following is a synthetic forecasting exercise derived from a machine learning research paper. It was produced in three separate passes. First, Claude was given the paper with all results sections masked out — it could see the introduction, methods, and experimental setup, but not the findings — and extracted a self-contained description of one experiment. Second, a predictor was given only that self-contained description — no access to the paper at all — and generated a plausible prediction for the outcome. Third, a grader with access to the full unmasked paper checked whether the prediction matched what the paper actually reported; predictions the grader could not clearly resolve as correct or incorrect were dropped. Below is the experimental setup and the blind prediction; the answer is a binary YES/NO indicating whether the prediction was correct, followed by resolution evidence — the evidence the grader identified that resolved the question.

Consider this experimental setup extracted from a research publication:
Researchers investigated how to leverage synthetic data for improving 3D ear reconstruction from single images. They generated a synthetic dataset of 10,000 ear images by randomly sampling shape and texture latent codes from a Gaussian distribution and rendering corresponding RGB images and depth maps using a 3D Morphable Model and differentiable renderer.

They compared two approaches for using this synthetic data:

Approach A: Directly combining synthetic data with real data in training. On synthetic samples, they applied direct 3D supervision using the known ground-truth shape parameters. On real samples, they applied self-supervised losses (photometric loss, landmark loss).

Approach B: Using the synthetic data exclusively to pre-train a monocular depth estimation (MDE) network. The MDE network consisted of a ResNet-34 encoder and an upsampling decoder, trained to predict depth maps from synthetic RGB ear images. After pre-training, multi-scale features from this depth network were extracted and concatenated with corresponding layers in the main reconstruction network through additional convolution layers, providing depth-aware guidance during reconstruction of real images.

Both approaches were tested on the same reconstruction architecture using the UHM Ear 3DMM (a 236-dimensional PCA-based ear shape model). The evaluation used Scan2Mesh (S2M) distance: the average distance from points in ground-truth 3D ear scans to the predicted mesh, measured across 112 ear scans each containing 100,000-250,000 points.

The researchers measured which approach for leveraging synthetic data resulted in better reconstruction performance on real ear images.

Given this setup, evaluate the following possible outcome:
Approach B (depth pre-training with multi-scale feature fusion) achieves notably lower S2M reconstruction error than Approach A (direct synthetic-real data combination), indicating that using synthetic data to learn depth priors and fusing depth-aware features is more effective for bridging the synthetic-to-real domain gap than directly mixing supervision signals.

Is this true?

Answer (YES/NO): YES